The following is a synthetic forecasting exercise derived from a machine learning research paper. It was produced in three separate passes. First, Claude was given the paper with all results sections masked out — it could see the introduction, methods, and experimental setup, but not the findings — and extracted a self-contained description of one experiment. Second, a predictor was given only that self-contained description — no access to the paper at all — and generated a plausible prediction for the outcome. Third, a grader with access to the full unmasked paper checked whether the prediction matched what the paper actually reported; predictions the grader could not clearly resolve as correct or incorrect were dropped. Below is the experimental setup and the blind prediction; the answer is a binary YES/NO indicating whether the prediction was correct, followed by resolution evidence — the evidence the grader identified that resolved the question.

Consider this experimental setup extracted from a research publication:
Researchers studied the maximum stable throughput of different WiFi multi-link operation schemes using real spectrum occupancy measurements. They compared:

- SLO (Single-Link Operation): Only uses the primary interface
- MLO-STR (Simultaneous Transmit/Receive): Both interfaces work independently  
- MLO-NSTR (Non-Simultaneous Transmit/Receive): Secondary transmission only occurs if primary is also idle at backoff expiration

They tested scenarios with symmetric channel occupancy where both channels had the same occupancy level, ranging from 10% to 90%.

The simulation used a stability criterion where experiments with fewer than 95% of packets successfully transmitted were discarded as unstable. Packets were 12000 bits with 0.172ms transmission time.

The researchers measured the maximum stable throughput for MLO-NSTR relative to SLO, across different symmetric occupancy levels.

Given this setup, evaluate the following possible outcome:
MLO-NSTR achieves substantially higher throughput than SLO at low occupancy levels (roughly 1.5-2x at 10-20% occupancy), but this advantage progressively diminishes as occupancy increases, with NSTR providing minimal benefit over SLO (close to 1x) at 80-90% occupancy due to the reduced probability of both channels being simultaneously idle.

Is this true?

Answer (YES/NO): YES